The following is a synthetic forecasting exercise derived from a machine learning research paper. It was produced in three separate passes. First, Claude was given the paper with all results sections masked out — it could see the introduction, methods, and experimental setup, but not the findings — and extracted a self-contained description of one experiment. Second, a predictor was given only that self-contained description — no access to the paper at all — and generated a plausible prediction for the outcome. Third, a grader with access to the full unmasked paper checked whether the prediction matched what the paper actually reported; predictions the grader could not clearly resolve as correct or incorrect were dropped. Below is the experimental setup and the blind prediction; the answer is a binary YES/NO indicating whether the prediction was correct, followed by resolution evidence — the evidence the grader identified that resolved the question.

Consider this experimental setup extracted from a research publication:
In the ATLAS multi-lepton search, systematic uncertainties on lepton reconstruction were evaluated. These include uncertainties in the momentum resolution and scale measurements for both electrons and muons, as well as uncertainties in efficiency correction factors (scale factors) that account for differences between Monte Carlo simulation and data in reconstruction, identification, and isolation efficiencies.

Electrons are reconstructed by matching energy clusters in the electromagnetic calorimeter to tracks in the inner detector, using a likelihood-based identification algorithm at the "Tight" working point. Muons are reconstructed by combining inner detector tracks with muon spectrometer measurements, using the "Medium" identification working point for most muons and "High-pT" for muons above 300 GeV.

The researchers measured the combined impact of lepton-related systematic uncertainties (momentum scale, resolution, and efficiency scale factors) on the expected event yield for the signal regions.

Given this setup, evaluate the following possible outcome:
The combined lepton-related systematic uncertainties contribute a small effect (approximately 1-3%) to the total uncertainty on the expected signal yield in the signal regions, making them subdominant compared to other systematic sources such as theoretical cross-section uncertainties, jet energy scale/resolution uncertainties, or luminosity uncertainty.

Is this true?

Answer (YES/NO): NO